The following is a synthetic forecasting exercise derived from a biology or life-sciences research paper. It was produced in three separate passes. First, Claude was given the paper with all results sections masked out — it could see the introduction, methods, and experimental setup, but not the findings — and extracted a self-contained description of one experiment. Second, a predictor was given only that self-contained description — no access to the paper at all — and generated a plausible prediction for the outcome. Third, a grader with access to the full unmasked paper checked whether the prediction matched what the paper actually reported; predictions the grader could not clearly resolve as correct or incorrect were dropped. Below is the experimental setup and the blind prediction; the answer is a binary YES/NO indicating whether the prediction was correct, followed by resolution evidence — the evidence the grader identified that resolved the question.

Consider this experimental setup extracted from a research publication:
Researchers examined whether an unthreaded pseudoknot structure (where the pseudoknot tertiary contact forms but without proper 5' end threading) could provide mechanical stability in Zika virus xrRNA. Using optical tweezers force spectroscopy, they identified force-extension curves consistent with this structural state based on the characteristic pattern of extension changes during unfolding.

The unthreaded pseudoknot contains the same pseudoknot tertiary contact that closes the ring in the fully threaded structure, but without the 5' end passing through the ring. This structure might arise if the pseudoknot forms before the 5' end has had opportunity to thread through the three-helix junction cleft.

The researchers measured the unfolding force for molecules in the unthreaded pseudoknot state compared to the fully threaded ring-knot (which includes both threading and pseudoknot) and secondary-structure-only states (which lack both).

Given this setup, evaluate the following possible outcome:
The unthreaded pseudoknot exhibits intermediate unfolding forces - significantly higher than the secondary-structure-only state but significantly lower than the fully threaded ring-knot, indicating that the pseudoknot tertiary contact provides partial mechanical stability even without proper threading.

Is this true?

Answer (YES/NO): YES